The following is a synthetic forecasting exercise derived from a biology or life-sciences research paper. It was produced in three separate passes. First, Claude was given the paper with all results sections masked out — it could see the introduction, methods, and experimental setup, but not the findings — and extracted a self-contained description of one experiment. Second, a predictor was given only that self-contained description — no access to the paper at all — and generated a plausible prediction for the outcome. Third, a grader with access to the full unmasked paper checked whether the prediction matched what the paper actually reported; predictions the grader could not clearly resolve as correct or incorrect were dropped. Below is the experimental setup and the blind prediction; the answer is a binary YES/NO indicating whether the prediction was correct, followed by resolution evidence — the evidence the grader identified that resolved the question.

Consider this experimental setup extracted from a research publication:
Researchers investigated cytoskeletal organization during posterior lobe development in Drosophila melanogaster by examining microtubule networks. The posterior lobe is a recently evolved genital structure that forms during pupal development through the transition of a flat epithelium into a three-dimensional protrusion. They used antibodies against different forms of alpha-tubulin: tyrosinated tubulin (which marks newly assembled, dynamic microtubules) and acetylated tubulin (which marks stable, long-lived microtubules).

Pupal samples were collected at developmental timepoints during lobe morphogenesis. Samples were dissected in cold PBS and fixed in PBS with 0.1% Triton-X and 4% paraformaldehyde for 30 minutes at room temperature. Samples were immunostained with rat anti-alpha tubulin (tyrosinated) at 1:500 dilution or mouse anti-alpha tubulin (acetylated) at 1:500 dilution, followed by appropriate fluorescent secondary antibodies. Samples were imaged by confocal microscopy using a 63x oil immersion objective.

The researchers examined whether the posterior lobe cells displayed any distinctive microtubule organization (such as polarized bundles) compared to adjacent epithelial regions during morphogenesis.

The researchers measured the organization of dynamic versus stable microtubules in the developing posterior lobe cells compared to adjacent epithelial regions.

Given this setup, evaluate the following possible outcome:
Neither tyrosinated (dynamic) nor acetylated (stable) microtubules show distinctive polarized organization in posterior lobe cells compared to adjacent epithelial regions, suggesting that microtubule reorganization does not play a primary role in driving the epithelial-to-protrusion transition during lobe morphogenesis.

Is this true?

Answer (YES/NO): NO